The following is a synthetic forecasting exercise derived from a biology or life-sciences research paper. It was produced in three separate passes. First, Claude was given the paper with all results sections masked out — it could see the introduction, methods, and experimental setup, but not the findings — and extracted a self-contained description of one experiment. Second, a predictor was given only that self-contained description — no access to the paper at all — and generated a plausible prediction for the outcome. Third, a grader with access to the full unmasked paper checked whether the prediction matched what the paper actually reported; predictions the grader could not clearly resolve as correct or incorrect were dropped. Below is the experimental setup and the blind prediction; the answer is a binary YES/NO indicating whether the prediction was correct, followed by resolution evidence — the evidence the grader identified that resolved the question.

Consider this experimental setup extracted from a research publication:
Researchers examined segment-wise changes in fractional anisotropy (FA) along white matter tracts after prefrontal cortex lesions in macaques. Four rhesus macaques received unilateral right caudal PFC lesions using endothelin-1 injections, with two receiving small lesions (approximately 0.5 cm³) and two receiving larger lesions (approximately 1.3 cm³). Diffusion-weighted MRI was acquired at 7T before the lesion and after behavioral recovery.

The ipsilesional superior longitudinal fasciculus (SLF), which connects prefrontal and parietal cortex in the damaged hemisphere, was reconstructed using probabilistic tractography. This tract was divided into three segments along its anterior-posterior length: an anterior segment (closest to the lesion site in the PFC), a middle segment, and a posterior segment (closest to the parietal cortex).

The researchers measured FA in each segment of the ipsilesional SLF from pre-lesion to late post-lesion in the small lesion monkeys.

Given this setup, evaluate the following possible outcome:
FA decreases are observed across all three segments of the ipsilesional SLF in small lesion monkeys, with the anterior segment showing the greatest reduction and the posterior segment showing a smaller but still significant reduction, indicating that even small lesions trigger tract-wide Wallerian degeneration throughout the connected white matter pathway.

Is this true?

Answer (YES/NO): NO